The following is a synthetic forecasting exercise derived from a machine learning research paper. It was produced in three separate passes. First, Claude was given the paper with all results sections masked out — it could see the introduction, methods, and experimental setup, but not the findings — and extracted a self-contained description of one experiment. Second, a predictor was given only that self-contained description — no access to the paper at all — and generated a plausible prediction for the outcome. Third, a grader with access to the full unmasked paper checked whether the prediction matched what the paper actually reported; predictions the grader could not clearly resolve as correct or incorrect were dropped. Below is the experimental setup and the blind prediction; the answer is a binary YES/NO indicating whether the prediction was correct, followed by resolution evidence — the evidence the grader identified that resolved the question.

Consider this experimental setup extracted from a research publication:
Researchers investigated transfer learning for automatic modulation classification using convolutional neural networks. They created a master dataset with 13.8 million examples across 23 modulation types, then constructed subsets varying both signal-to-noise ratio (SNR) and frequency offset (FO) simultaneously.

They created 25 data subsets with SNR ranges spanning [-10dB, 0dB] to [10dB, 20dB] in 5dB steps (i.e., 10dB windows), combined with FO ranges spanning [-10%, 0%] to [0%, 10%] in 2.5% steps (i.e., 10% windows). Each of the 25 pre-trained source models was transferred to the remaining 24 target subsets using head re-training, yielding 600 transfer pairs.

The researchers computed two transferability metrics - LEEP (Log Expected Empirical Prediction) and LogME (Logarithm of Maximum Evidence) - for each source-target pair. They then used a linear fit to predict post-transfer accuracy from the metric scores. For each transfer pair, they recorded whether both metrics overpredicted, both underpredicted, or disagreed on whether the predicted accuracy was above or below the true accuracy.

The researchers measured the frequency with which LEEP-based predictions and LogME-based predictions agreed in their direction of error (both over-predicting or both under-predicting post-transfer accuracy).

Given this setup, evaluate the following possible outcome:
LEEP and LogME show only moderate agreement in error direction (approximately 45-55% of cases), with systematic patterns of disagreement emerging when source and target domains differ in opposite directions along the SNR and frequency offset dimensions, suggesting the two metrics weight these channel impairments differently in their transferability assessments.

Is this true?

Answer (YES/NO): NO